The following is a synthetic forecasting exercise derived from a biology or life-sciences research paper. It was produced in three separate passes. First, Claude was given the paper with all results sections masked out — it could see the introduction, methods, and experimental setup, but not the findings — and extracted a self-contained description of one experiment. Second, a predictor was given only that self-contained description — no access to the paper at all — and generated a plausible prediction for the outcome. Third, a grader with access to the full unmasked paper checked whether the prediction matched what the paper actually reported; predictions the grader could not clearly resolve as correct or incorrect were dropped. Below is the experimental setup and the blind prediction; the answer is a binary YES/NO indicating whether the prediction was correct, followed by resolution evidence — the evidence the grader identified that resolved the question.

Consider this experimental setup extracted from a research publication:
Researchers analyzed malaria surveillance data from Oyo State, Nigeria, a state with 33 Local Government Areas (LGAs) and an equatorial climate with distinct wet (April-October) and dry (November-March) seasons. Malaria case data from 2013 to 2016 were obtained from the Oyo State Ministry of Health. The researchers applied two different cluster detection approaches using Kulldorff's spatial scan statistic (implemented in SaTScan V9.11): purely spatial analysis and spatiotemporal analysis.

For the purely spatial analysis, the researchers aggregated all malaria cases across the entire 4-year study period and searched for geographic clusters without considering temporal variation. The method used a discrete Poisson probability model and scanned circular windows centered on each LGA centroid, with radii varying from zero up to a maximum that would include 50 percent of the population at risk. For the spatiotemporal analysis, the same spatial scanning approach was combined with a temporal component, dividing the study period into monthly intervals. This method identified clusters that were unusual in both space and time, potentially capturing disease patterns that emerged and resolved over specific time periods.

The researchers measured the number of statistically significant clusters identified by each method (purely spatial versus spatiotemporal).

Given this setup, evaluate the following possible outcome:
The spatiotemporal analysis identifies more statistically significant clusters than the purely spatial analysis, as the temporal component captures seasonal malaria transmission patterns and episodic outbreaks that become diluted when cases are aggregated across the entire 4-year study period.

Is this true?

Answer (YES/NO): NO